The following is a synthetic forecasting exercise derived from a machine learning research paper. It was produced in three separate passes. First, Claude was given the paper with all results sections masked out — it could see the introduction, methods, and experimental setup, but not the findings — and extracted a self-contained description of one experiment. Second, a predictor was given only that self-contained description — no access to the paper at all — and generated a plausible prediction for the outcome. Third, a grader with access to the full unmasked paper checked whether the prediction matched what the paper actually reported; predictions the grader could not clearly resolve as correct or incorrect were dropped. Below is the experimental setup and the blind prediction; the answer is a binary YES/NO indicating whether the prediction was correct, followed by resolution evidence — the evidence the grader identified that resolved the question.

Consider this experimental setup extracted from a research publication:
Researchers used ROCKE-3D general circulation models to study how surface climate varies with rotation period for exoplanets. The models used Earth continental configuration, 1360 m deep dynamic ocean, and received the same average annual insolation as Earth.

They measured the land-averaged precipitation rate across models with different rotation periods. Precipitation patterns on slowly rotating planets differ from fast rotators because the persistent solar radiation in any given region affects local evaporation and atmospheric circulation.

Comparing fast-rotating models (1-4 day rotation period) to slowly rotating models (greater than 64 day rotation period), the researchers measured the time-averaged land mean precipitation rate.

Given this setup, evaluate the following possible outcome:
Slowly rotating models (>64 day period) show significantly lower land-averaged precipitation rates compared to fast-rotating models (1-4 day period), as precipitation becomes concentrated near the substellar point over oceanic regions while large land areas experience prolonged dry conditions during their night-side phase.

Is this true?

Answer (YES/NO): YES